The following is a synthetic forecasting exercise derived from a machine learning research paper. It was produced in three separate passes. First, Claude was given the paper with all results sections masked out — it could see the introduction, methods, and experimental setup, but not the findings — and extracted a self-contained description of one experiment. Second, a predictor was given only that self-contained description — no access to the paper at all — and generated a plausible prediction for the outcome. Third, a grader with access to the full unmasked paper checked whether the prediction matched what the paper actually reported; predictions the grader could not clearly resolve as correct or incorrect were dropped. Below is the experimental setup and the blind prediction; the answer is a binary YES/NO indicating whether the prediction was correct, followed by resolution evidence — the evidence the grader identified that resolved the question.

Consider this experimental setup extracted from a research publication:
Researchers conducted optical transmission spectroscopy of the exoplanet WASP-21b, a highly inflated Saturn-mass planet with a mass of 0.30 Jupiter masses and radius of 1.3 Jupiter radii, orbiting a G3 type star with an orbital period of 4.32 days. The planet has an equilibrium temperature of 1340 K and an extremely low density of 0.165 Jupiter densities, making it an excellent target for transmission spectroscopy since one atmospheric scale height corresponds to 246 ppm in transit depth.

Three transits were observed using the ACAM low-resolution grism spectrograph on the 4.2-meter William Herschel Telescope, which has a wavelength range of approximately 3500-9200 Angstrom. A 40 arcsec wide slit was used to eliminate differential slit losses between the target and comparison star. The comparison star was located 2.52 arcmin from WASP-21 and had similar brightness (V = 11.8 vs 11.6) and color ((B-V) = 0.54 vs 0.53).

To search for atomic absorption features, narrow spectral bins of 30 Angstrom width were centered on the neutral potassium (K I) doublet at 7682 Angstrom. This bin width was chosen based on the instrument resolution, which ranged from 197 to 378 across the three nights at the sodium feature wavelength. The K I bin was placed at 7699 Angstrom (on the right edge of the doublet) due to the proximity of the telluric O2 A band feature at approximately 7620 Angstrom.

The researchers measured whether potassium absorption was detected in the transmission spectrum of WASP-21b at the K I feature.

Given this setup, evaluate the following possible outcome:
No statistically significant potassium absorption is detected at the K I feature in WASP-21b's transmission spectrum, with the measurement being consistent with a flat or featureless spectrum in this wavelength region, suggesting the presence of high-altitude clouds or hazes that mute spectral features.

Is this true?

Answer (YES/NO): NO